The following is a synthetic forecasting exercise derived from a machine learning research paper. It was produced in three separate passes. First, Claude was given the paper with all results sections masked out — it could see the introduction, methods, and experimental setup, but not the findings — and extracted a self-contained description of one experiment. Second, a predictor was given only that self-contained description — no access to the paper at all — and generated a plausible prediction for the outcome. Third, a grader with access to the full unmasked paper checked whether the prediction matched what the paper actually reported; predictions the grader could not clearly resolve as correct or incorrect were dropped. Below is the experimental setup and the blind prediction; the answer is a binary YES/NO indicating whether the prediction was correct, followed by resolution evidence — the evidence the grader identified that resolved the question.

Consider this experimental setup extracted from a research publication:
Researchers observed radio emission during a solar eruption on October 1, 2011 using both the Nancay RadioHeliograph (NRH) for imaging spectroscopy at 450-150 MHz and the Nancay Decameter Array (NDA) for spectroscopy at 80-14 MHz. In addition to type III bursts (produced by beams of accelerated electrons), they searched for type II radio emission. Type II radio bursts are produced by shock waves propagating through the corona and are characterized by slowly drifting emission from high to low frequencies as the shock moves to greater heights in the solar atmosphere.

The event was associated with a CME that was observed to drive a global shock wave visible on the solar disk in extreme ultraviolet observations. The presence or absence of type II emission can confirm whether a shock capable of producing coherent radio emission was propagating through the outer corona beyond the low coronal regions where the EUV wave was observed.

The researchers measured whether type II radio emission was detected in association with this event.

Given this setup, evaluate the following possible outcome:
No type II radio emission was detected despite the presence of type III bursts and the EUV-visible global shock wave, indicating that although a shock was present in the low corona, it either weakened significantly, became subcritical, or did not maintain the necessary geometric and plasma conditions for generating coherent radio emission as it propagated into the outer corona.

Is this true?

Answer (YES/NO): NO